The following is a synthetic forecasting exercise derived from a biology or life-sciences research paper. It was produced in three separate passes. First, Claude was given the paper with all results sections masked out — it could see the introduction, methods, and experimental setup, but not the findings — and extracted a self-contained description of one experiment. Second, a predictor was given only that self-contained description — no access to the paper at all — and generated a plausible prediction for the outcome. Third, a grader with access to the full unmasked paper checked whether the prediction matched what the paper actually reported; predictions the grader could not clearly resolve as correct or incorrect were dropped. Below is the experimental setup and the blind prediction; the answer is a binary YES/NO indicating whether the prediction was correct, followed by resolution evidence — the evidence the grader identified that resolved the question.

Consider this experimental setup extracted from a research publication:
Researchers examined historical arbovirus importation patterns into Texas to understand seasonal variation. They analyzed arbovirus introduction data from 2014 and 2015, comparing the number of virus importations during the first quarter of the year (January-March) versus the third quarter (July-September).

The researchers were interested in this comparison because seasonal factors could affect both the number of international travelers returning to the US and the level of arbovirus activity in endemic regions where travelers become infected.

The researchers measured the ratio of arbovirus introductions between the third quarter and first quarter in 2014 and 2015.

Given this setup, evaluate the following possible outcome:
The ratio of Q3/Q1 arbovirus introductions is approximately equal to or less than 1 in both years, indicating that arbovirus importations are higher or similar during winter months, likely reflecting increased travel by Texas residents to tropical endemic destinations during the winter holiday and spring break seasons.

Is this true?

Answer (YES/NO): NO